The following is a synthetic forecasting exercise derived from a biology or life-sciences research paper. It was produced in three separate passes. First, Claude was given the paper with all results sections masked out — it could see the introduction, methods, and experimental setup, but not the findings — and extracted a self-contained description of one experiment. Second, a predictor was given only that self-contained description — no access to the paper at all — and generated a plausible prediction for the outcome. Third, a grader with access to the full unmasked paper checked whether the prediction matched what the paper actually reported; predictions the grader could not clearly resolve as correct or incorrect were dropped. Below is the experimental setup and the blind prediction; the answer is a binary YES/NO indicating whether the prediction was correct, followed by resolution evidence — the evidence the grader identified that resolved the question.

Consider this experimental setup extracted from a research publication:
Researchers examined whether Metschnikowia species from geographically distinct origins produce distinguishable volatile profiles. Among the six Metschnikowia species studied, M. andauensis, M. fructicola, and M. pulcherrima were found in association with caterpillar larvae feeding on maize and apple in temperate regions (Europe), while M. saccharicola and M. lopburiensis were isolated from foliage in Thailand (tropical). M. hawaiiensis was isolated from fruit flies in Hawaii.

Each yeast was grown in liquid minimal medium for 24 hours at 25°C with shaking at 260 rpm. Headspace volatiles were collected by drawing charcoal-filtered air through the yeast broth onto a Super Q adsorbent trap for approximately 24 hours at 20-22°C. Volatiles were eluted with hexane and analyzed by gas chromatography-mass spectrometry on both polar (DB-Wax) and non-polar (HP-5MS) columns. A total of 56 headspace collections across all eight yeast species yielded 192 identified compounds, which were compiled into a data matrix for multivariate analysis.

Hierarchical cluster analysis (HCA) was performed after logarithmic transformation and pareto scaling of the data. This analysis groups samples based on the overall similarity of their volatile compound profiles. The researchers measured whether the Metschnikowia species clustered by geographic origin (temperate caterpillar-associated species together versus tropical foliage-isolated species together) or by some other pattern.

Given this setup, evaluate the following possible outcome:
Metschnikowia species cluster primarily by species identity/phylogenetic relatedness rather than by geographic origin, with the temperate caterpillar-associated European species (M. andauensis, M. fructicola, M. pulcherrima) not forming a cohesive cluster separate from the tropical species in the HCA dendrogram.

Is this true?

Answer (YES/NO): NO